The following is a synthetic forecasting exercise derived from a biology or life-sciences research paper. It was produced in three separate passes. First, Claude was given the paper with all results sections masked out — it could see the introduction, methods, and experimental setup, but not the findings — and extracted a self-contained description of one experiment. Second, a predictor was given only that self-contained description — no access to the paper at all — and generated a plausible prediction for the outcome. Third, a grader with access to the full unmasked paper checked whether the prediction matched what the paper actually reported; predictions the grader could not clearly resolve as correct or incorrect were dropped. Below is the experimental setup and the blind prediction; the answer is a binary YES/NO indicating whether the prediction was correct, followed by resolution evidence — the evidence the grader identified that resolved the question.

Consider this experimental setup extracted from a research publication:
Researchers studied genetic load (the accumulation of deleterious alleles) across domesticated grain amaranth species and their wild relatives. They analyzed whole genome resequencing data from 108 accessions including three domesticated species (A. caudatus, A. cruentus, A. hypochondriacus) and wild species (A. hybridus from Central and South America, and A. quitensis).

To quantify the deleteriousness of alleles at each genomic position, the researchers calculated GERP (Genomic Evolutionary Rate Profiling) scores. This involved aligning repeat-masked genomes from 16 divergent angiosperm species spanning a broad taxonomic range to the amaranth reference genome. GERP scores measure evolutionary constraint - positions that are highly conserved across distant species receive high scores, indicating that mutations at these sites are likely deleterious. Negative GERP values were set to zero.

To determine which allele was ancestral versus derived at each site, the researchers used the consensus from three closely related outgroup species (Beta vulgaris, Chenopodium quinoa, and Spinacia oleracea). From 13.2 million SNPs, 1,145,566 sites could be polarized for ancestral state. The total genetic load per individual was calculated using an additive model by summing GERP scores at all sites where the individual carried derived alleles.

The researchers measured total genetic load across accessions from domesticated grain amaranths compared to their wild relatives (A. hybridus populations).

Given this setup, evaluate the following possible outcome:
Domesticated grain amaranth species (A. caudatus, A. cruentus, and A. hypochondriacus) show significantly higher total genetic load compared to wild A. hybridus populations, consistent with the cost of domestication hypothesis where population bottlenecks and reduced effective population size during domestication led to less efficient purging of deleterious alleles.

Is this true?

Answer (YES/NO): NO